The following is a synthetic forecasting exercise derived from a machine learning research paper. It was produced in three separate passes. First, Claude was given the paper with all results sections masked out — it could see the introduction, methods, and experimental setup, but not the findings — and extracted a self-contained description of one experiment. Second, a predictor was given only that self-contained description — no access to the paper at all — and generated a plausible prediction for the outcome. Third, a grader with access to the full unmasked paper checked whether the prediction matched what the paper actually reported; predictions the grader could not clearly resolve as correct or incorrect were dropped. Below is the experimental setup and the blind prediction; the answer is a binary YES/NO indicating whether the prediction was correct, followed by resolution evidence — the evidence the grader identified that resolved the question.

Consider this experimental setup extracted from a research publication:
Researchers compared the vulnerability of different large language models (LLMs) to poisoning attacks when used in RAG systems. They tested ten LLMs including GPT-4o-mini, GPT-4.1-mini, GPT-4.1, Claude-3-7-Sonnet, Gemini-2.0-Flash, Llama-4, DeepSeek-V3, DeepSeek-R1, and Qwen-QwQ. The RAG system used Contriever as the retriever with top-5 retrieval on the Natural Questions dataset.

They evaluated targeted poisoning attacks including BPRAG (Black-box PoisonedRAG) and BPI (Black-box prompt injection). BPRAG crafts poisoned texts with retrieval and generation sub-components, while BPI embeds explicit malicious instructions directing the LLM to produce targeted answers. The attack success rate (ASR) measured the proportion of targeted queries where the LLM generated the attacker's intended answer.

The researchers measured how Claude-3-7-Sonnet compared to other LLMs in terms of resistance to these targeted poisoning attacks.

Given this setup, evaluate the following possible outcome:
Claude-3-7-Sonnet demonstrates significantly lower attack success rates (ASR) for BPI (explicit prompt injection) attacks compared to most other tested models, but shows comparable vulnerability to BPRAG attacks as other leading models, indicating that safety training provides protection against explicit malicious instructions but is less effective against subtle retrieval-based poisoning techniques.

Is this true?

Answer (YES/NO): NO